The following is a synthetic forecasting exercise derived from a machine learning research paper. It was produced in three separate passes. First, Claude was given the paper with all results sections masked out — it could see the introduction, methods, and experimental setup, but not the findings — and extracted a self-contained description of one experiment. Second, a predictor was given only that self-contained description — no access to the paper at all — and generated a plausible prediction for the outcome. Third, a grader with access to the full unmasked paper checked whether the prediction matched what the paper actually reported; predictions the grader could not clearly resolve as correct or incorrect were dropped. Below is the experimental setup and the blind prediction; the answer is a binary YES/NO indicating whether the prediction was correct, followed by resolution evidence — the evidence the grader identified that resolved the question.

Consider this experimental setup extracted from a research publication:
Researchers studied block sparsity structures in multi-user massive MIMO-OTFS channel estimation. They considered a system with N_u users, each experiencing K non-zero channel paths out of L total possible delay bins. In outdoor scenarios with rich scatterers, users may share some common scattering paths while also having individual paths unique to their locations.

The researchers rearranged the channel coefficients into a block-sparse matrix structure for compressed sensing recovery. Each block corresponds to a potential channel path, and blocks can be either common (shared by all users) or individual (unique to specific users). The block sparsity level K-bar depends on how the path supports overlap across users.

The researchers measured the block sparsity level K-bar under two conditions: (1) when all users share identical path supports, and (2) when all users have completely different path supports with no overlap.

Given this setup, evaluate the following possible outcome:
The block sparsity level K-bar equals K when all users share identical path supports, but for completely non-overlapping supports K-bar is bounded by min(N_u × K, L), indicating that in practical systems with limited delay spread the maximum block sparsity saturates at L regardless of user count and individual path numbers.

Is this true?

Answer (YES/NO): NO